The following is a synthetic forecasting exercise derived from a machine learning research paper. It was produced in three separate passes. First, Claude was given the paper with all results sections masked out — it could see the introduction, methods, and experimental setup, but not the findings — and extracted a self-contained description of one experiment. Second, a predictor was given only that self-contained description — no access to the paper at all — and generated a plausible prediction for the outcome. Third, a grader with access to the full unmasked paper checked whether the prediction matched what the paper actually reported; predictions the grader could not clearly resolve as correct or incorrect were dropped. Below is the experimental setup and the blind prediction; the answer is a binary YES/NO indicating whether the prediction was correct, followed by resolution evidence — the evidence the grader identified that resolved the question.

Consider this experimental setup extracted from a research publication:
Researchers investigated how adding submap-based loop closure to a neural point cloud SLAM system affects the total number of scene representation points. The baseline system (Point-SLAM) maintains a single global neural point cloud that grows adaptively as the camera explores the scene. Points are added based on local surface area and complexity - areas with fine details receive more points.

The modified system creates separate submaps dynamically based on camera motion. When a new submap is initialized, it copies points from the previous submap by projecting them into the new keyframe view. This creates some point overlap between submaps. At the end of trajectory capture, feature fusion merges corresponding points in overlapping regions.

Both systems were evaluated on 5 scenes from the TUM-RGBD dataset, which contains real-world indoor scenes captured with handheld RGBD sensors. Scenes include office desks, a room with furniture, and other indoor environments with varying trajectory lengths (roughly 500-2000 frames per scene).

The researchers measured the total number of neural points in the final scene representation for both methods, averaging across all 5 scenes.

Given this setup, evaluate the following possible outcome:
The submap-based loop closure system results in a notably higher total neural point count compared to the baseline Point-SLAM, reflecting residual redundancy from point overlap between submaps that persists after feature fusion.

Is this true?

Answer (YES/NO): NO